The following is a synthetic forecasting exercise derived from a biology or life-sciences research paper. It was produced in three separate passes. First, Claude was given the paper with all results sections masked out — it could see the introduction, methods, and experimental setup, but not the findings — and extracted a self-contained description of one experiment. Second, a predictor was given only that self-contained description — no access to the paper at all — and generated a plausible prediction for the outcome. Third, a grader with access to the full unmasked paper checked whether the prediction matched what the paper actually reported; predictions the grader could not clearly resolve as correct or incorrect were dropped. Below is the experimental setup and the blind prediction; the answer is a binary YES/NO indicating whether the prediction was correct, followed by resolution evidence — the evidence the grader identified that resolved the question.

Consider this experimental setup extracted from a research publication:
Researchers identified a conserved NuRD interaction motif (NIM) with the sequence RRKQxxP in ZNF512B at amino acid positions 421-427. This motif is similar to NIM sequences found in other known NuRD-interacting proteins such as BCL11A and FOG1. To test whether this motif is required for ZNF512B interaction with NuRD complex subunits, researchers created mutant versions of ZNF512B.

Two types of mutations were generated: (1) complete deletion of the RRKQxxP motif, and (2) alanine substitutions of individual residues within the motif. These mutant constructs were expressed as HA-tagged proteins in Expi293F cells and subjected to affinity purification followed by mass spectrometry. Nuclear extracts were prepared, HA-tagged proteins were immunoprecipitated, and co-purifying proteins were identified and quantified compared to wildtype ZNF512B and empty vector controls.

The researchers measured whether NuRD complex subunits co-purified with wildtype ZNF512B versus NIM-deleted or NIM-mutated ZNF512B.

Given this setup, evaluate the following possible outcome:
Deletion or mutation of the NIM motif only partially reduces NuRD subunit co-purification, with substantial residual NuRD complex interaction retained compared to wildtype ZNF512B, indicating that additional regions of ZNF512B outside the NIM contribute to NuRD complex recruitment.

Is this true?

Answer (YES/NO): NO